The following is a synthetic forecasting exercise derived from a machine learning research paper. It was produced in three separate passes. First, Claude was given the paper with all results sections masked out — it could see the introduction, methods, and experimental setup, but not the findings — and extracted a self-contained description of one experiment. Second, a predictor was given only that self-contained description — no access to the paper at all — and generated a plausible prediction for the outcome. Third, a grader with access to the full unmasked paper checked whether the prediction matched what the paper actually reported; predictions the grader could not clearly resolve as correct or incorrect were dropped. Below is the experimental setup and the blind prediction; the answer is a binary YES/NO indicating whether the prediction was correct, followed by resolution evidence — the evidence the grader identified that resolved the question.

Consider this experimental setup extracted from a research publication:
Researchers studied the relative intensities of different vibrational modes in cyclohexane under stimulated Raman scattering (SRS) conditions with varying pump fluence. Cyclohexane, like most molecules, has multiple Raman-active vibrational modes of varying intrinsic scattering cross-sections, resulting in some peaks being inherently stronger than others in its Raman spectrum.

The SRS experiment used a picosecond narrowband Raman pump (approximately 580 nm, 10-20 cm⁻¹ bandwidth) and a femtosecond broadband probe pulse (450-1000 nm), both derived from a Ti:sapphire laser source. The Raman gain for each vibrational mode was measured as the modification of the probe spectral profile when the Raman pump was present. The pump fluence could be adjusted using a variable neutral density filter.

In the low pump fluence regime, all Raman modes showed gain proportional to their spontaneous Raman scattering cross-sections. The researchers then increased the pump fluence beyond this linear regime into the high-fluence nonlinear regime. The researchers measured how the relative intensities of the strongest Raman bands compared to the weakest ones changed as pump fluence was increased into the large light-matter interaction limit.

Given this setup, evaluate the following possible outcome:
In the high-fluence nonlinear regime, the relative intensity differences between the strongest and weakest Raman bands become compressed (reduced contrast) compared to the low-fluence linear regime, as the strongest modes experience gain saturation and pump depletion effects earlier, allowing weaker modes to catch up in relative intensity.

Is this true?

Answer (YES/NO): NO